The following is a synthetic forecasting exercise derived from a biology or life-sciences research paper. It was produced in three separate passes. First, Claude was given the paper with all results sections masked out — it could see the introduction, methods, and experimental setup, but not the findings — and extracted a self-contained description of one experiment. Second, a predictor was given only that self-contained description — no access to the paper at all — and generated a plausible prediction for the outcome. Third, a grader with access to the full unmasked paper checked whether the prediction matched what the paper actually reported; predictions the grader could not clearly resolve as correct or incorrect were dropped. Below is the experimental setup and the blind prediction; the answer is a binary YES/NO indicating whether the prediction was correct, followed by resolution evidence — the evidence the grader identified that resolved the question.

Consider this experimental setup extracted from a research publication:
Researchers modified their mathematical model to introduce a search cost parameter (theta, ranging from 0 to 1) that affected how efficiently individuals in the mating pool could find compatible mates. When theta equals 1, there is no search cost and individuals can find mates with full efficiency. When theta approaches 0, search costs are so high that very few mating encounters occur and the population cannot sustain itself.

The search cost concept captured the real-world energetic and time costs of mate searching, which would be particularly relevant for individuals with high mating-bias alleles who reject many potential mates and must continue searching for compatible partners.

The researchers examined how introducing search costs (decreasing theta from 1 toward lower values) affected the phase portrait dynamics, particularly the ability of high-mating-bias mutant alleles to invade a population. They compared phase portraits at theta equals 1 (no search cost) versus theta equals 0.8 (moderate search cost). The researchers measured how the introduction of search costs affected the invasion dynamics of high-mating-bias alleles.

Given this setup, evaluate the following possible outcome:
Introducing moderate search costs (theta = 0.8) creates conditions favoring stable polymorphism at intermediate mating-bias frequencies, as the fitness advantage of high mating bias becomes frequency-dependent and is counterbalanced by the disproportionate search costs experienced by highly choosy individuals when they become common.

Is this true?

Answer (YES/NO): NO